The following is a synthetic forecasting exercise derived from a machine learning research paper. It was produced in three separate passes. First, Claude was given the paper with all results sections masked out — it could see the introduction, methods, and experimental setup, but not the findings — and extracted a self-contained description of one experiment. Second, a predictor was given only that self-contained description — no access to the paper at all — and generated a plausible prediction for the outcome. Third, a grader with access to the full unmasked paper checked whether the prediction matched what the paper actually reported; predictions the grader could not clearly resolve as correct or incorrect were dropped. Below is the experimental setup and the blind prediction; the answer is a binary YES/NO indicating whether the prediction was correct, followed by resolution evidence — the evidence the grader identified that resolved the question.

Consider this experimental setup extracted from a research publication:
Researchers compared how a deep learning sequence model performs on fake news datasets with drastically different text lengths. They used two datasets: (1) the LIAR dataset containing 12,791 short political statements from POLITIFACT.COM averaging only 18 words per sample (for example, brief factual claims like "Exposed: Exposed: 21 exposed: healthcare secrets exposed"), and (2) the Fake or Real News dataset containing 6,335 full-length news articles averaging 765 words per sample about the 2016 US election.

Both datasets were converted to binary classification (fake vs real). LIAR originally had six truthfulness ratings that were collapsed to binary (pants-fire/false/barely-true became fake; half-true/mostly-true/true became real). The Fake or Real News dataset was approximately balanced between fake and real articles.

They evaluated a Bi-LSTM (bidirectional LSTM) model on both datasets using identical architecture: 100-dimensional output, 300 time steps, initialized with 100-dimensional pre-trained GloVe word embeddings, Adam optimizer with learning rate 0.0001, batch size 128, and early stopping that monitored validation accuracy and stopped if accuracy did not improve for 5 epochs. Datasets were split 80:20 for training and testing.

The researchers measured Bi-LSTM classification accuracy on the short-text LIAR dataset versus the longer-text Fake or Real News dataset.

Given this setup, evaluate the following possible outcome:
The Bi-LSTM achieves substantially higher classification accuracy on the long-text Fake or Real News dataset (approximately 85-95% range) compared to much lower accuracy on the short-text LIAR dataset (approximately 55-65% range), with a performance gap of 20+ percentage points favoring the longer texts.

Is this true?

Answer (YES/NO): YES